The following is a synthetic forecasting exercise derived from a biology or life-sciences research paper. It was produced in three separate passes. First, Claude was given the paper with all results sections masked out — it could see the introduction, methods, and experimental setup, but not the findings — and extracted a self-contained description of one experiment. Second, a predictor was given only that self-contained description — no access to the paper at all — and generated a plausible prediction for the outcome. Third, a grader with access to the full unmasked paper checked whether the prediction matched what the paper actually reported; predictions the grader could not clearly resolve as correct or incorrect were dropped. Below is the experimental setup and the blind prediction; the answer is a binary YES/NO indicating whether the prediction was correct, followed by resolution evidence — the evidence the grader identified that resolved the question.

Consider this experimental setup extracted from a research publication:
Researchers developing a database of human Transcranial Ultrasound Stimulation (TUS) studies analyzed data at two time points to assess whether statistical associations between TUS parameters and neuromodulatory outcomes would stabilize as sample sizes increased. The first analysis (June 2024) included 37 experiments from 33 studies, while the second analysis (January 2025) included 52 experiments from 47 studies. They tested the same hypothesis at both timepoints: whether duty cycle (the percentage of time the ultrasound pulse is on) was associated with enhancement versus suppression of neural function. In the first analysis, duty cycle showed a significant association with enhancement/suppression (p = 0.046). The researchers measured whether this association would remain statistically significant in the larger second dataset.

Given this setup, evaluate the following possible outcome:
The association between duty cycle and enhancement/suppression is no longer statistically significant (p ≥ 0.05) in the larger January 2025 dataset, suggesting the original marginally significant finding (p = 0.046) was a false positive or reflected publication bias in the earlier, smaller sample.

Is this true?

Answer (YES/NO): YES